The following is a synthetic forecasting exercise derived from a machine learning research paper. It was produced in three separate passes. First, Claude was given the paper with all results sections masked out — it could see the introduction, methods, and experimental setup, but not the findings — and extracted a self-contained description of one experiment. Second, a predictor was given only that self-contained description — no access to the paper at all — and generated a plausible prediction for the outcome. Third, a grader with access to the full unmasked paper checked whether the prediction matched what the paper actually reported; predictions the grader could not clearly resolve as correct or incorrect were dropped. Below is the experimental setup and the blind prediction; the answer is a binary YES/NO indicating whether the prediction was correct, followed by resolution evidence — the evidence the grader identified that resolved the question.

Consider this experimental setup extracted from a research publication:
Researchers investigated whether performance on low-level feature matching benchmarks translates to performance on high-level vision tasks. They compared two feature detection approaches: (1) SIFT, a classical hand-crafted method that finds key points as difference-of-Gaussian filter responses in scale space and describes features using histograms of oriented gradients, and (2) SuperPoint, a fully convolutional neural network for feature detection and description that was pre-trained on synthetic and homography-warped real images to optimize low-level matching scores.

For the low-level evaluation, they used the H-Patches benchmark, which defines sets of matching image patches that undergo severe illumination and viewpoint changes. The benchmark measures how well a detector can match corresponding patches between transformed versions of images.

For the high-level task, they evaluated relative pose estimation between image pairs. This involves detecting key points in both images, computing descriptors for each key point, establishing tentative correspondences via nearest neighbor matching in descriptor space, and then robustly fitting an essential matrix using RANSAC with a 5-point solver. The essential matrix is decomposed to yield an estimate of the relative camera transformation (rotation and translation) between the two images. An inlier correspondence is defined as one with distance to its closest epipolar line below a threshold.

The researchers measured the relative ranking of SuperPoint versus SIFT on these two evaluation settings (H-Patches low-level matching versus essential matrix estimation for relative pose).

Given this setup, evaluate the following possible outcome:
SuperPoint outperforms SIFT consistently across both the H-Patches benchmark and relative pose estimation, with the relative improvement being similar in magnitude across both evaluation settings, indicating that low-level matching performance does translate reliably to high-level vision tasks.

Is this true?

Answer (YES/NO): NO